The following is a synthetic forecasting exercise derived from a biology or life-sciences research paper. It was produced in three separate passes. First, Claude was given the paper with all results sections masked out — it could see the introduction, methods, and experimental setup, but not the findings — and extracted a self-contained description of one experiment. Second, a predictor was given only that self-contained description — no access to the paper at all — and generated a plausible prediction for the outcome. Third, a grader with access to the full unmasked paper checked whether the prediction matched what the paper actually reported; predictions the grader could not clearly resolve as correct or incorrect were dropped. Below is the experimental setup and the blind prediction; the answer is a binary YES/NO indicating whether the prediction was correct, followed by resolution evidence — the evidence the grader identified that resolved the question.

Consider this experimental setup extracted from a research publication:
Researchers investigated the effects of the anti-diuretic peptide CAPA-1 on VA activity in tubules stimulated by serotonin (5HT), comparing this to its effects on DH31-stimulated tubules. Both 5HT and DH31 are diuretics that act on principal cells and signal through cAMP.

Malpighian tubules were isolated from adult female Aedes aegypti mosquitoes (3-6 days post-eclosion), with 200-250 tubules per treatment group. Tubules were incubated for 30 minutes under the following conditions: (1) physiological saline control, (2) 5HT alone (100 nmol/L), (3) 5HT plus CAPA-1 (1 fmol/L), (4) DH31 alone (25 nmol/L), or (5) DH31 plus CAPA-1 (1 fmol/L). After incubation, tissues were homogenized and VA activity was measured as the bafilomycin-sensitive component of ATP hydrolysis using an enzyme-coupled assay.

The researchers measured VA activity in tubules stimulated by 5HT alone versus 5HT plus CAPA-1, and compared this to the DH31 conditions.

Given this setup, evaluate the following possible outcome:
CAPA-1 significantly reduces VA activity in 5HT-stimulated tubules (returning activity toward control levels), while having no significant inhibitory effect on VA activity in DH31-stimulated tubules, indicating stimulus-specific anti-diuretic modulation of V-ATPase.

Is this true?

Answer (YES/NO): NO